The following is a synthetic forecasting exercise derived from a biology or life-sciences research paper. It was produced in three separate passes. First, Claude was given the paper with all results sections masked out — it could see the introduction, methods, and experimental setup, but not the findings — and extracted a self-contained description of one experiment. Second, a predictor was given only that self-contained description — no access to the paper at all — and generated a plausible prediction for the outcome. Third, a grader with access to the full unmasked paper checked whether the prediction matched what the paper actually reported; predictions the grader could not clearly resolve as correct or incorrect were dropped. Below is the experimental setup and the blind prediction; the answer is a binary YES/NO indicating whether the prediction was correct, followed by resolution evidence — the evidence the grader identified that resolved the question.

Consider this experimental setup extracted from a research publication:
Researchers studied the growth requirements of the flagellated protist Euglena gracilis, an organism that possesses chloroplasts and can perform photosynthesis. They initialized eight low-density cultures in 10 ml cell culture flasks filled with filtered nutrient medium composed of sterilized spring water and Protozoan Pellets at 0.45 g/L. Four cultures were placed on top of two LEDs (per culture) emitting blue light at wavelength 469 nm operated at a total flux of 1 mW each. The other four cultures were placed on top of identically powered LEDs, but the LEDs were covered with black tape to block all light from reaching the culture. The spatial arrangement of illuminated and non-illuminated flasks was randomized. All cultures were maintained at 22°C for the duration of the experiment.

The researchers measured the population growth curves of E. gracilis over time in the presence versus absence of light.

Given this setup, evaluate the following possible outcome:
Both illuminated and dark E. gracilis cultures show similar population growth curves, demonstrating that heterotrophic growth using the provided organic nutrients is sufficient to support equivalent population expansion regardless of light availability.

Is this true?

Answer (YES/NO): NO